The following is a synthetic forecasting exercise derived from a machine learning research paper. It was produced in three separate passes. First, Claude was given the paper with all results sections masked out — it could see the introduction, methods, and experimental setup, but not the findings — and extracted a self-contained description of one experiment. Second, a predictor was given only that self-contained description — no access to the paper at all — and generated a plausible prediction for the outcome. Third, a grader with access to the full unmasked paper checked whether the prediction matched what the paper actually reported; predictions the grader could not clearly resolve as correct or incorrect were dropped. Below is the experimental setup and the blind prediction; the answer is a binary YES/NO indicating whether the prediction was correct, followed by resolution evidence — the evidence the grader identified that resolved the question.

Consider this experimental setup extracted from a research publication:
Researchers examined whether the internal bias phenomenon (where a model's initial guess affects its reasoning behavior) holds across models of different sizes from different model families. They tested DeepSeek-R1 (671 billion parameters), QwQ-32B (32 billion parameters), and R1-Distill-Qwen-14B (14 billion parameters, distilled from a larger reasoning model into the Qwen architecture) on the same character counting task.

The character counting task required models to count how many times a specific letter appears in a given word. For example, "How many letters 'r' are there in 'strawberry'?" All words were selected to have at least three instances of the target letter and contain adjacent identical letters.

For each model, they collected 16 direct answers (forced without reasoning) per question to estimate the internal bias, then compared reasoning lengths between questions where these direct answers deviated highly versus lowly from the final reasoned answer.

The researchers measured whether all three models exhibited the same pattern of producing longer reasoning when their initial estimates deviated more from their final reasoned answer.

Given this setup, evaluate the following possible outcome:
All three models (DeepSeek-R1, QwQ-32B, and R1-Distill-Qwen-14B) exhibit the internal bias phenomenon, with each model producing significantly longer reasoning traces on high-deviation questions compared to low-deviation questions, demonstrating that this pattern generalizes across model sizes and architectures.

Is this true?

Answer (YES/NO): YES